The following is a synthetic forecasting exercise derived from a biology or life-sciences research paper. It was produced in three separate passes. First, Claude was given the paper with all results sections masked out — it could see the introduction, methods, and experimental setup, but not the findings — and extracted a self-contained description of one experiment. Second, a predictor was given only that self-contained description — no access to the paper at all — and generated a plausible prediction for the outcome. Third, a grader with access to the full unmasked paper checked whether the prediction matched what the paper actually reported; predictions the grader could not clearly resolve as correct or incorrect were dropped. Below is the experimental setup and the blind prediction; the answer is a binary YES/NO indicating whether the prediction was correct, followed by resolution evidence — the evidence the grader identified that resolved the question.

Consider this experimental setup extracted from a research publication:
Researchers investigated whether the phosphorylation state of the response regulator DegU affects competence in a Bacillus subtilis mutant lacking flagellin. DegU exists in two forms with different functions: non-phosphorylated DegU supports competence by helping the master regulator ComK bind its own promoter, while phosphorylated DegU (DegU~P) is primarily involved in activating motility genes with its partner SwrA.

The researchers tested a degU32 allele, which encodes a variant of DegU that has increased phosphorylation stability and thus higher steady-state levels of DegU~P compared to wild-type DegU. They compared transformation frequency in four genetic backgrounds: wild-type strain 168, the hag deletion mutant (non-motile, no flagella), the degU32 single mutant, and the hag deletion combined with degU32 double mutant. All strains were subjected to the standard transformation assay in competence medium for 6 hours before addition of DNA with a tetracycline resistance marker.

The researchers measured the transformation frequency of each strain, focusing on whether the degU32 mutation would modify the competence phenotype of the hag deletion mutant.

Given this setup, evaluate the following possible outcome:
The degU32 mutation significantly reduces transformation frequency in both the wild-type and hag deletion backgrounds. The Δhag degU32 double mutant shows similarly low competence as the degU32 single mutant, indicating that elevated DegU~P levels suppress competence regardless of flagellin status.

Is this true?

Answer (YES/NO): NO